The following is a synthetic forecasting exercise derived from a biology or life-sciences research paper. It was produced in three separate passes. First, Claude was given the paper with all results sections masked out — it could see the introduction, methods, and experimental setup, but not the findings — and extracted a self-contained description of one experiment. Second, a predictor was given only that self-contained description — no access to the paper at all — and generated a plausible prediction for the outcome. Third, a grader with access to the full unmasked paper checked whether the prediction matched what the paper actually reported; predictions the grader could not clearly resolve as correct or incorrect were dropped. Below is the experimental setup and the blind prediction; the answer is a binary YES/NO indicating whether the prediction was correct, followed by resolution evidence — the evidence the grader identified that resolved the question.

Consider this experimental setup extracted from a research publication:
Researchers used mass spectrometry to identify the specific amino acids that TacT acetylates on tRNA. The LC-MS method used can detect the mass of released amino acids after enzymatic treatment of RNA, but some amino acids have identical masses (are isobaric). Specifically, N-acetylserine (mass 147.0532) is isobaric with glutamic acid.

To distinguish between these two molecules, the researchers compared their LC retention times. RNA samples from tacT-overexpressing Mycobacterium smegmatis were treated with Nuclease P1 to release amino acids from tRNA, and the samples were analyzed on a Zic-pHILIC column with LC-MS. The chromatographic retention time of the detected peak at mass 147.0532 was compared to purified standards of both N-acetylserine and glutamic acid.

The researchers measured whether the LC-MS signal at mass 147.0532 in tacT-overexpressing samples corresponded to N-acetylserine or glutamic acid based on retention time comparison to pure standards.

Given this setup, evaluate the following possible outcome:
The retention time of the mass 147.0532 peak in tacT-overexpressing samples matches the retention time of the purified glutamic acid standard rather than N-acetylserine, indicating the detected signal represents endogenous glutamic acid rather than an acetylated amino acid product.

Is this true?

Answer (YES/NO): YES